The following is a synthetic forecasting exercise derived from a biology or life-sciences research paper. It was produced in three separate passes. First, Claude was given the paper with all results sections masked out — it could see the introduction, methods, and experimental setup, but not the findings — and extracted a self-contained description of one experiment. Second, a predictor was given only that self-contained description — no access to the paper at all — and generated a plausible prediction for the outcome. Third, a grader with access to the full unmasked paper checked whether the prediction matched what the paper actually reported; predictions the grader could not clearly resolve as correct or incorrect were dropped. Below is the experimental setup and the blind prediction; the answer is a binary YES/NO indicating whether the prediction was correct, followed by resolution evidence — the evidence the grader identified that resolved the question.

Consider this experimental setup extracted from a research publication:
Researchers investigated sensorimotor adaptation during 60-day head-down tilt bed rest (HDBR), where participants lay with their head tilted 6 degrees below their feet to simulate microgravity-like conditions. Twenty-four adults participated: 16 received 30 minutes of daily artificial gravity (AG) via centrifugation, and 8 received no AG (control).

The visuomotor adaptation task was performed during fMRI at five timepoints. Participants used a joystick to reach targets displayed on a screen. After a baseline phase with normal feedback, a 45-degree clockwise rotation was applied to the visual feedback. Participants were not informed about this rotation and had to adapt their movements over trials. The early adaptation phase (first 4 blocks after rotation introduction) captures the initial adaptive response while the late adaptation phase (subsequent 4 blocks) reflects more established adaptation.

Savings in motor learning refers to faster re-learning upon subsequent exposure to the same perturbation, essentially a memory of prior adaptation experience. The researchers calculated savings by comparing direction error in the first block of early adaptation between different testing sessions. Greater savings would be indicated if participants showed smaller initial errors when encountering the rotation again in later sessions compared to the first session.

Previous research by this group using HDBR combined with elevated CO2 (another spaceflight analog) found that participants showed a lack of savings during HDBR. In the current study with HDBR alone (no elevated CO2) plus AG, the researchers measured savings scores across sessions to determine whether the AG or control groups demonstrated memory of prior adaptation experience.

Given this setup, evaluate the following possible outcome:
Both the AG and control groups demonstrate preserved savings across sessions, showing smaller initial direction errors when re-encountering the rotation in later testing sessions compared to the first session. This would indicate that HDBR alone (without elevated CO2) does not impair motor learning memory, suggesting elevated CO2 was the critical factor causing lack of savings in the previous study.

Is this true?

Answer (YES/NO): NO